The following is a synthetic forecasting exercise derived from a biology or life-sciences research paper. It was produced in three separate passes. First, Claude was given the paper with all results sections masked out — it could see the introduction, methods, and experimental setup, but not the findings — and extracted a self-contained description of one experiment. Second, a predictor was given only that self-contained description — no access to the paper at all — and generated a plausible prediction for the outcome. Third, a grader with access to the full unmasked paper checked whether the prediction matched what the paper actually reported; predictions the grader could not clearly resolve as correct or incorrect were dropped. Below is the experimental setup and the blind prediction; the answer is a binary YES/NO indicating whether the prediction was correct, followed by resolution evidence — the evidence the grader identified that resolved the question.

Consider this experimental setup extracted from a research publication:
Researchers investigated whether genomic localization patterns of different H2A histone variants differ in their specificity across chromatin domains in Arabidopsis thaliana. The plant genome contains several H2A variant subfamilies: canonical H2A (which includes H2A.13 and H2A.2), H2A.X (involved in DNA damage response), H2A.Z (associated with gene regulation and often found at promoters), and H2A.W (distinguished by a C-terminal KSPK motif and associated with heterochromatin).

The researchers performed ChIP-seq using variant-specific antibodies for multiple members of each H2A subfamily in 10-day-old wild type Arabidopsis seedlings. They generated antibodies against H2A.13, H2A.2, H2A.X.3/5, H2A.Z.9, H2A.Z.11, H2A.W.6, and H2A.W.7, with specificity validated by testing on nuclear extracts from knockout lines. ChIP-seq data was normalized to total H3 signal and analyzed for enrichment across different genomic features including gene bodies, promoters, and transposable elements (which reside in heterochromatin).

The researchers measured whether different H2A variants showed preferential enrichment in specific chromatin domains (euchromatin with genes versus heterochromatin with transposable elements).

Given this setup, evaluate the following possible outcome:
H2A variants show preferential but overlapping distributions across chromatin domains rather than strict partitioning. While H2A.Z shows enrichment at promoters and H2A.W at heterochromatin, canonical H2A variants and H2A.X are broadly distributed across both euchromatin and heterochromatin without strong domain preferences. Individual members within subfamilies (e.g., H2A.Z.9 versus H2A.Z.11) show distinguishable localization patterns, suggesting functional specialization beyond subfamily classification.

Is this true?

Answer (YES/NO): NO